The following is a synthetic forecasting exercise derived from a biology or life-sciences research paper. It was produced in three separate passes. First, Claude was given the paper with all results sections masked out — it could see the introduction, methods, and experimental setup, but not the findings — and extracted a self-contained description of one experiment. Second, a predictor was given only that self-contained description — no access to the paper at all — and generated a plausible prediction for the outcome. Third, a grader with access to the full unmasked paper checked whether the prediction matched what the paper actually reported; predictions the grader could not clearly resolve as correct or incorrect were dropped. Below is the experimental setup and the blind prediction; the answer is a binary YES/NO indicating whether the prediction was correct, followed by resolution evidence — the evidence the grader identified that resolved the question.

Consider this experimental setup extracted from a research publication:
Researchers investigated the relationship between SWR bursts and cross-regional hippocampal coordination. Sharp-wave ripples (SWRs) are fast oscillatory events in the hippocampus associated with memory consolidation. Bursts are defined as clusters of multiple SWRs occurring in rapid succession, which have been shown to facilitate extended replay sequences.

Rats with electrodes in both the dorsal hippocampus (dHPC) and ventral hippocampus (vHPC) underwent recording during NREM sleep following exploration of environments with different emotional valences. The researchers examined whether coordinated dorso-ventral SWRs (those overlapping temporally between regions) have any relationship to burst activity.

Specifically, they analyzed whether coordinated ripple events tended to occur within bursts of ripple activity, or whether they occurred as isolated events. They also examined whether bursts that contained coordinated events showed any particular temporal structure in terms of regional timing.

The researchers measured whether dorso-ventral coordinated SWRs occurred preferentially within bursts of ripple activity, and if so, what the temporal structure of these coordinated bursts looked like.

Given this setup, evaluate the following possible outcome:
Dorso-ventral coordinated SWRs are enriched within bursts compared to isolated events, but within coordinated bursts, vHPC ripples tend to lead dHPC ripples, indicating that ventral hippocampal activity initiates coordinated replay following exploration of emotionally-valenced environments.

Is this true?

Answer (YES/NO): NO